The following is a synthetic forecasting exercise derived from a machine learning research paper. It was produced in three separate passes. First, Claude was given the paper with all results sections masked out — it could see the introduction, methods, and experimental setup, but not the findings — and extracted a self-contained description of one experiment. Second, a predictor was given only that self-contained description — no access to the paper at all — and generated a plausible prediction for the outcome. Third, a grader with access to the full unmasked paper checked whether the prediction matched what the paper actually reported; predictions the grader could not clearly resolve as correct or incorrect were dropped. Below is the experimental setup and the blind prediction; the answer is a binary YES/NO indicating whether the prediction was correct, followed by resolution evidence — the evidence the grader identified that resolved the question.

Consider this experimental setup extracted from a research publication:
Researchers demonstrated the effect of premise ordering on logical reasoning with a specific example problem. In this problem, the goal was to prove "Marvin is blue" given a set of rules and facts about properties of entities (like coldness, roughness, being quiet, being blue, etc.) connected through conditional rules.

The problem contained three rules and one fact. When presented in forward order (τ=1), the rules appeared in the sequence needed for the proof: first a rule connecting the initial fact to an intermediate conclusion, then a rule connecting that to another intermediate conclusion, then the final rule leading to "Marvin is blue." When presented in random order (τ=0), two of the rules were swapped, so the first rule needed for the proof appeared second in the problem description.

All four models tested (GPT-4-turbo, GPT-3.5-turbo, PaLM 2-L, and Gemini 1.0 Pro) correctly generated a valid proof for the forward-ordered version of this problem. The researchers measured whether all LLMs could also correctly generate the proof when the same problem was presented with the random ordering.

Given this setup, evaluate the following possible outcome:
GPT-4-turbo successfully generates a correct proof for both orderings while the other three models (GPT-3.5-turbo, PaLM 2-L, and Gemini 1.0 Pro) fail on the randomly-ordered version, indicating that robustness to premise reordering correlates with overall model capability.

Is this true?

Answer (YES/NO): NO